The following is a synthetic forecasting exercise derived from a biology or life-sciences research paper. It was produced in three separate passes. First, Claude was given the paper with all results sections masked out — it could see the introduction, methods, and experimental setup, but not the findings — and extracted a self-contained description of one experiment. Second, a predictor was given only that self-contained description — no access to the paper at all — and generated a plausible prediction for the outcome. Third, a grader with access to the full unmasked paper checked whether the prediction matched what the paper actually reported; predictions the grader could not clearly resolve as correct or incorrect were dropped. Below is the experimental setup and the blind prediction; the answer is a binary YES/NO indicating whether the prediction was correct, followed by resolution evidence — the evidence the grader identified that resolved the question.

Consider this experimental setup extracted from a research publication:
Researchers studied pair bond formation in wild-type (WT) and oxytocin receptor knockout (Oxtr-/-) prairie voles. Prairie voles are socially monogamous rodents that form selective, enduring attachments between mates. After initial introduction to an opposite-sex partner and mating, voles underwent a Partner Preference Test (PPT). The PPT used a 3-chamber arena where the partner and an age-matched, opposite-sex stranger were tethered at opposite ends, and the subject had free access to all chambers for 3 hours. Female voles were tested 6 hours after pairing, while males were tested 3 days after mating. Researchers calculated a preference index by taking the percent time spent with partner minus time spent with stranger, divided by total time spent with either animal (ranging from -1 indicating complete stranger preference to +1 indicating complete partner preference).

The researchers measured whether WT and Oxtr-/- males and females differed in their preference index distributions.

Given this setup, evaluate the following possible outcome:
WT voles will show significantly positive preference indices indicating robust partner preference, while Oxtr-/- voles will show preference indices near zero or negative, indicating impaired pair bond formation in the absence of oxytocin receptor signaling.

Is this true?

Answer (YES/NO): NO